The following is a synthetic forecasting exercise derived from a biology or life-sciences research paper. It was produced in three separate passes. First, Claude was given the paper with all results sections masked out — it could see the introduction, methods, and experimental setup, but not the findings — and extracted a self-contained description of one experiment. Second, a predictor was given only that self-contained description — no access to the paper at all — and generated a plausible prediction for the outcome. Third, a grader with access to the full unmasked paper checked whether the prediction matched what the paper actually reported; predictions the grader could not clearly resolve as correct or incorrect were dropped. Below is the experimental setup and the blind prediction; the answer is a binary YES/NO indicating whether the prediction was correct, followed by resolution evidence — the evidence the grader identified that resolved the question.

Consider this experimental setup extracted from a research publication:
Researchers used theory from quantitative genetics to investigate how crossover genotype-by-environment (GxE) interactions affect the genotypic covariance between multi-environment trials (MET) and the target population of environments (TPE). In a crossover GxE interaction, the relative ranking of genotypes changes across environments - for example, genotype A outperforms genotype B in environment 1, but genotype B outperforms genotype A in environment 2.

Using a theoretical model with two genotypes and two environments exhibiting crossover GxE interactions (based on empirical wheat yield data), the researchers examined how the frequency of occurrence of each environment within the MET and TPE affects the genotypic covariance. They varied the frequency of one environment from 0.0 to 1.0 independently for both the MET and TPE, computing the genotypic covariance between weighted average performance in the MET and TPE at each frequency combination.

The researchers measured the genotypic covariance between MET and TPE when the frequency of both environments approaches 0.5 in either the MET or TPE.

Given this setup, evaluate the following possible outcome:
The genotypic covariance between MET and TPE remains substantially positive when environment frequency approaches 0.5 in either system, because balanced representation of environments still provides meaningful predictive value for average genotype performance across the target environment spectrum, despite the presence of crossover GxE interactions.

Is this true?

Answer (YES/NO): NO